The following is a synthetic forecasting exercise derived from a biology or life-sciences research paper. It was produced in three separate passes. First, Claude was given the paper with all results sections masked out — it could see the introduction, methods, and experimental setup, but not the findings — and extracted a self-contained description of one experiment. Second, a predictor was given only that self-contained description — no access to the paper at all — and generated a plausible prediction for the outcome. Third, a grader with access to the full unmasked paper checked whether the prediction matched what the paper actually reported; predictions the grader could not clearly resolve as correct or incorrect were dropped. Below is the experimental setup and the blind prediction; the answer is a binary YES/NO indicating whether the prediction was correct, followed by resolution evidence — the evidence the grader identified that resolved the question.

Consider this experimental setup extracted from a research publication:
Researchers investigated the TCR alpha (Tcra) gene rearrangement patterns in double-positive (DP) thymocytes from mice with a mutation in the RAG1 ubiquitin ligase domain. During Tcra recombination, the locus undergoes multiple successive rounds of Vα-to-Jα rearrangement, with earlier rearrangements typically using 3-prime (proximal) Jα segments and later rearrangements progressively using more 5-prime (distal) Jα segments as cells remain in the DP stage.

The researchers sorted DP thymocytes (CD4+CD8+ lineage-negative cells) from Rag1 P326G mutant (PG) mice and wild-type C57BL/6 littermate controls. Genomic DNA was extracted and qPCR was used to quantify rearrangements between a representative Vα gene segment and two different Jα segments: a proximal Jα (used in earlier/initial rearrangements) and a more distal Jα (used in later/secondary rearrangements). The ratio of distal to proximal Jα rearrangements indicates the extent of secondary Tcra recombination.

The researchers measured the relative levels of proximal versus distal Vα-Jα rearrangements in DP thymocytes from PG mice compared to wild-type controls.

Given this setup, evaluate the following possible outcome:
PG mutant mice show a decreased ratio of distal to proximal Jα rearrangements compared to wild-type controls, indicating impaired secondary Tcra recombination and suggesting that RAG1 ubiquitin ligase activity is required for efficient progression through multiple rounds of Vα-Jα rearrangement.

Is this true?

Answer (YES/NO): YES